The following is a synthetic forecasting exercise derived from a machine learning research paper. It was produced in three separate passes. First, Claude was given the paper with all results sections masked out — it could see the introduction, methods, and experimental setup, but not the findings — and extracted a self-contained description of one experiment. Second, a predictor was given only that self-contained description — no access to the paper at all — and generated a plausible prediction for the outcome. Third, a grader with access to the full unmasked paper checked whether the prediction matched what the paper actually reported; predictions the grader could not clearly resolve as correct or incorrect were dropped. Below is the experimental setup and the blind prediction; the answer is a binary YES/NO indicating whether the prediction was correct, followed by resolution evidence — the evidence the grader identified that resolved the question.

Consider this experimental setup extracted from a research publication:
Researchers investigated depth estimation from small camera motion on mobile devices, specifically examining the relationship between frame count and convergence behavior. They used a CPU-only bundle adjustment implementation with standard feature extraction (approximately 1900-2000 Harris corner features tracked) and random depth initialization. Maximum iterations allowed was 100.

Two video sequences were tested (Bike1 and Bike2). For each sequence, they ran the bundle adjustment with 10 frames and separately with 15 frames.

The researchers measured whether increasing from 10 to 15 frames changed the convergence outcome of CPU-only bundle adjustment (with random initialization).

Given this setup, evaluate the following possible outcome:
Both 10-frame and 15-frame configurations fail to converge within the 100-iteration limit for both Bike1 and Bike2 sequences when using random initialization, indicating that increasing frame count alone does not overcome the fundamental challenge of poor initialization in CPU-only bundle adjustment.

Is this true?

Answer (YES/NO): YES